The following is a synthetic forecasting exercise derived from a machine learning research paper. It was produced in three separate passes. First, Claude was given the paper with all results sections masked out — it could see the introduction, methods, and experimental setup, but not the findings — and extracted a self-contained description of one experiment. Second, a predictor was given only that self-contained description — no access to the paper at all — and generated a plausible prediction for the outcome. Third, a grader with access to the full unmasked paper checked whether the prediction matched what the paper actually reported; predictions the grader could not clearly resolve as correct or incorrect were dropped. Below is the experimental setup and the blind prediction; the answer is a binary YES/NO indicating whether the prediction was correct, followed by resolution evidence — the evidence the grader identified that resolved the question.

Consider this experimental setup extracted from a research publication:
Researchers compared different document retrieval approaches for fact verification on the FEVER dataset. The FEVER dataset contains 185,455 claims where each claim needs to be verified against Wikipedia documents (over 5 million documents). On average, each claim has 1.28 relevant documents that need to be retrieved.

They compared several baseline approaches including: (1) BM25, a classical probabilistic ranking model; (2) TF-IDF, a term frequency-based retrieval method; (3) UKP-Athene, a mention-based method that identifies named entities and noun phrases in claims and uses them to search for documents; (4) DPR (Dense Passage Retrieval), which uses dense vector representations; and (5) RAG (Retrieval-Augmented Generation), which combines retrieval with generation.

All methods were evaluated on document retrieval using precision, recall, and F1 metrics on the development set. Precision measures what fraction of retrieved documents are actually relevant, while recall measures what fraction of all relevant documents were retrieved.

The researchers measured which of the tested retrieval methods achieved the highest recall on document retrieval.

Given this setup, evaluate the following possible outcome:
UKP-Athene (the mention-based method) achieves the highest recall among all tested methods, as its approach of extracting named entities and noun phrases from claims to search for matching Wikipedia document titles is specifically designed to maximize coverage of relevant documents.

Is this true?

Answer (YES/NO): YES